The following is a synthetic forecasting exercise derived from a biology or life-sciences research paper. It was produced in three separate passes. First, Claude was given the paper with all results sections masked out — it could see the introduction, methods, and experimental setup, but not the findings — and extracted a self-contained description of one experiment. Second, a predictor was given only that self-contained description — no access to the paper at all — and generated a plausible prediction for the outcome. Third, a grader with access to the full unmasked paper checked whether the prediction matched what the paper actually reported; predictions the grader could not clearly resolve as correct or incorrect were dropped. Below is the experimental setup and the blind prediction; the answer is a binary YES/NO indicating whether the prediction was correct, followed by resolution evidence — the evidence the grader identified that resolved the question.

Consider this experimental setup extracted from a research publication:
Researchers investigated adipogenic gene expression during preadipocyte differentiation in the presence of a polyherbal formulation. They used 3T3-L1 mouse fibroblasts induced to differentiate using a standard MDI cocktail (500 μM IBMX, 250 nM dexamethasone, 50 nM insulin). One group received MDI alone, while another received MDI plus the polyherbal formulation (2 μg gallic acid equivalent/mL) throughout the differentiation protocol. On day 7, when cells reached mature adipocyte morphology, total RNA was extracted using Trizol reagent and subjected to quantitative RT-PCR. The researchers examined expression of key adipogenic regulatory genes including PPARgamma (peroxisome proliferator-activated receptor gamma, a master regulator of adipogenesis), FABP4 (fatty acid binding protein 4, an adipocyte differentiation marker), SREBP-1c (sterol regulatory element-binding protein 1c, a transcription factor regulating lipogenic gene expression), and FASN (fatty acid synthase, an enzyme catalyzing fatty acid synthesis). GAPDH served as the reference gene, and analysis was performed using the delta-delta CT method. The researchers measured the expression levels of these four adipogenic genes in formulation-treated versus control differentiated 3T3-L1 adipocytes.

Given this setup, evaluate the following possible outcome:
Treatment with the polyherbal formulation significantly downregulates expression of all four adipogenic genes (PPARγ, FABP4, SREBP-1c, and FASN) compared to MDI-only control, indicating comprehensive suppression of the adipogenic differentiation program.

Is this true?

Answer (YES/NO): YES